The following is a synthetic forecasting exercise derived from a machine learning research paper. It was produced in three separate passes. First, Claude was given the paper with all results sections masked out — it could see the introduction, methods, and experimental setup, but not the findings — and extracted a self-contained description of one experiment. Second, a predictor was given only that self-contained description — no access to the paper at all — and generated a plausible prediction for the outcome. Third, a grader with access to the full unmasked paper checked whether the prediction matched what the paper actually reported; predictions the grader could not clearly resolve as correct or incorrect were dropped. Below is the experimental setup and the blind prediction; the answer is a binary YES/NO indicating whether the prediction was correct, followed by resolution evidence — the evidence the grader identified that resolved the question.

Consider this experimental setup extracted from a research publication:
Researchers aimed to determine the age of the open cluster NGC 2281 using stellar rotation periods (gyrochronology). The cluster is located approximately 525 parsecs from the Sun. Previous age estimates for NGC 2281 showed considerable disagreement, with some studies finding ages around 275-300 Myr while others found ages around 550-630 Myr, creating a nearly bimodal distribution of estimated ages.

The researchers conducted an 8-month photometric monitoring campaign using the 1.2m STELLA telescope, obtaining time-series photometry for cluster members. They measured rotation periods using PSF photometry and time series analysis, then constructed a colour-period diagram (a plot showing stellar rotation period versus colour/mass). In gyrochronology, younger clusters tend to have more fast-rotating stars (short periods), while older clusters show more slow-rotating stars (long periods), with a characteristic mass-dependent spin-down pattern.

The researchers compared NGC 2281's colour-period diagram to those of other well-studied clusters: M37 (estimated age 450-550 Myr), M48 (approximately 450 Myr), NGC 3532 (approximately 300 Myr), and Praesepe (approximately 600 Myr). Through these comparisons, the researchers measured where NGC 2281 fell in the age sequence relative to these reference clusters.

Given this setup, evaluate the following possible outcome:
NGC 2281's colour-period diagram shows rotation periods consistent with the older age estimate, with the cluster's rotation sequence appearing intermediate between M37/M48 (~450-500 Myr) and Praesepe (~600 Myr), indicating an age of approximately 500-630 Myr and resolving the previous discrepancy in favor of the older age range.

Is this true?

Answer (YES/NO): NO